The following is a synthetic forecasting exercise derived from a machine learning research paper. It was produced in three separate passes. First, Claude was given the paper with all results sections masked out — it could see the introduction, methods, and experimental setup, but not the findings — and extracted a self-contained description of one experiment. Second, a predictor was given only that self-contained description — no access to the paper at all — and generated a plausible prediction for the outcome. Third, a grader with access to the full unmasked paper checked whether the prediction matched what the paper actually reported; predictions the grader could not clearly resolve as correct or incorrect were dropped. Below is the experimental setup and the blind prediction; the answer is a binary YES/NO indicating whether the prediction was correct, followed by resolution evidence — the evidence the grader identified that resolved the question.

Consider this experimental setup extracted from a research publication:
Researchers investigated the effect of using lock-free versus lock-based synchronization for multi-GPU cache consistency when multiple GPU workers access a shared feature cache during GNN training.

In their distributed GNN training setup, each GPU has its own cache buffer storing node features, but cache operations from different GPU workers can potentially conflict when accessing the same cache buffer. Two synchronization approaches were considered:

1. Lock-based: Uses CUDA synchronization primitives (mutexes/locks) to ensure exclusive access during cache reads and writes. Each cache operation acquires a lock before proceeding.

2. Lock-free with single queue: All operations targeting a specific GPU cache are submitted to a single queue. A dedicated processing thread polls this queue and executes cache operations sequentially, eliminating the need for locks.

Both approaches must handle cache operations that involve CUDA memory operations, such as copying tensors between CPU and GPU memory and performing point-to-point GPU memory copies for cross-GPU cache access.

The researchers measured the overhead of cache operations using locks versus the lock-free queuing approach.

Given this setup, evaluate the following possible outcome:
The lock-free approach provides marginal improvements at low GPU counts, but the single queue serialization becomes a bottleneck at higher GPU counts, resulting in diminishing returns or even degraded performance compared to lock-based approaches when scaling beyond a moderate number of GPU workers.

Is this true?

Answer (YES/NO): NO